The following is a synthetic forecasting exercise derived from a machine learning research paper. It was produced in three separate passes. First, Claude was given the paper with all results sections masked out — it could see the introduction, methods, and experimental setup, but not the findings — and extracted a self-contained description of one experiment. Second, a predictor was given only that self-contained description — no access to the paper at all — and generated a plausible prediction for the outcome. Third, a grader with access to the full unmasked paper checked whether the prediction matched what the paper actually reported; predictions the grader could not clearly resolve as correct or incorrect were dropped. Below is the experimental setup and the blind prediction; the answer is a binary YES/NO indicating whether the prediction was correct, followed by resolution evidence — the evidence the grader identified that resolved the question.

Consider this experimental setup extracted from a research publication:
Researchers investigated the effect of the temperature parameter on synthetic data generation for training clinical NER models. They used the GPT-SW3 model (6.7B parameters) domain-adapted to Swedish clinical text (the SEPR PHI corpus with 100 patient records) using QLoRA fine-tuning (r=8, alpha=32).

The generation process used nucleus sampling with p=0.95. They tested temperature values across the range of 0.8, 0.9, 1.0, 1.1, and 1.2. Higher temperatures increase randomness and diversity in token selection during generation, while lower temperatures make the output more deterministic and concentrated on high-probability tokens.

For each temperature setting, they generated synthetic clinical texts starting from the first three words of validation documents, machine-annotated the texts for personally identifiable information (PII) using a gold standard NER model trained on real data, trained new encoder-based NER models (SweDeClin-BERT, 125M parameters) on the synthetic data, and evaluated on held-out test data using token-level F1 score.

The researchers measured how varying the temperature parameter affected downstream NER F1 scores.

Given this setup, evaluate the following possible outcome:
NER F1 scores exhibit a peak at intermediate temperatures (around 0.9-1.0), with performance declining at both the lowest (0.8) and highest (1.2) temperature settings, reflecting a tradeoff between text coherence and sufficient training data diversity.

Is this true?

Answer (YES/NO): NO